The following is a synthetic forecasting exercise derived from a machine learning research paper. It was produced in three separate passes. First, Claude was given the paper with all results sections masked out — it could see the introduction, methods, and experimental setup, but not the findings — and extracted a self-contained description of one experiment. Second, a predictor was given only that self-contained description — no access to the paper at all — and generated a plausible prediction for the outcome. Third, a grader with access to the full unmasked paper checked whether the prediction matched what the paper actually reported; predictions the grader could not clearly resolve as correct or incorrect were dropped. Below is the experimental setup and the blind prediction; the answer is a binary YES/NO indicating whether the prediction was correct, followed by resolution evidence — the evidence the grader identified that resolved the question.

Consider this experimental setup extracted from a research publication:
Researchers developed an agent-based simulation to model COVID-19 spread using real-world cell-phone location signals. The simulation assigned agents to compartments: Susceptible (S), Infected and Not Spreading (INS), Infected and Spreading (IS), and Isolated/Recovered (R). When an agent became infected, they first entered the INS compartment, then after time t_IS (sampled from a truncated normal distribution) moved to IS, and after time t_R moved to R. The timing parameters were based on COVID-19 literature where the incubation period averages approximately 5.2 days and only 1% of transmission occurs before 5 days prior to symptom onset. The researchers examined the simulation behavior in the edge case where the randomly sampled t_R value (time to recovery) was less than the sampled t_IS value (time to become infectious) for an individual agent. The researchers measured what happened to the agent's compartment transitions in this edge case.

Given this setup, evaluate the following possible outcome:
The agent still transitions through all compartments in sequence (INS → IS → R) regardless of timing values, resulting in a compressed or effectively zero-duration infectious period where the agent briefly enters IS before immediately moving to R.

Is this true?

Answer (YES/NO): NO